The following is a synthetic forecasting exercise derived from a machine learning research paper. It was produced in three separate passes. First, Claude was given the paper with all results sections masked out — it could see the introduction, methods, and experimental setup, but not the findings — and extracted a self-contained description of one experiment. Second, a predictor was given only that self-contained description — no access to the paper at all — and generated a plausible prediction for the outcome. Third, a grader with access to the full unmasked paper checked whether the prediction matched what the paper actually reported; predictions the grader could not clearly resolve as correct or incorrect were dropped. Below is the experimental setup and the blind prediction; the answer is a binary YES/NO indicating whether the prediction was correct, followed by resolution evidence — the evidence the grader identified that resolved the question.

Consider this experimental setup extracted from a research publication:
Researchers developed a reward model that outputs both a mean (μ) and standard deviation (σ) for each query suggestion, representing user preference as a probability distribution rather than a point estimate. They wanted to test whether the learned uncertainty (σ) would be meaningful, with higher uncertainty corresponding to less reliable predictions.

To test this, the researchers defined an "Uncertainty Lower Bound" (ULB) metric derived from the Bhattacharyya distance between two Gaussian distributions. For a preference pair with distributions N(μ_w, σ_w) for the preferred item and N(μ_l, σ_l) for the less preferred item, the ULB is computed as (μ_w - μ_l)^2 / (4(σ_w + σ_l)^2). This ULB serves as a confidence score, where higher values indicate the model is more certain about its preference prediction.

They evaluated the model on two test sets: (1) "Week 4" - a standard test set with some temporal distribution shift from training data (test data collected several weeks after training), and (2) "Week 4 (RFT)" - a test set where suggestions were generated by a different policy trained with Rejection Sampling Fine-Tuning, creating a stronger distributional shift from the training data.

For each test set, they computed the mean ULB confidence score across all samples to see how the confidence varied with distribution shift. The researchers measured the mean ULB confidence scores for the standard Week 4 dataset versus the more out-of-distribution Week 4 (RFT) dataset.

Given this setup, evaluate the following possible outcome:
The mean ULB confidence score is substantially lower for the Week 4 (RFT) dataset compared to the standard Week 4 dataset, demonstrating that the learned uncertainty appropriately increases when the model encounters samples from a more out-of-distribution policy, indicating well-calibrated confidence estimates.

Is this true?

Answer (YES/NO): YES